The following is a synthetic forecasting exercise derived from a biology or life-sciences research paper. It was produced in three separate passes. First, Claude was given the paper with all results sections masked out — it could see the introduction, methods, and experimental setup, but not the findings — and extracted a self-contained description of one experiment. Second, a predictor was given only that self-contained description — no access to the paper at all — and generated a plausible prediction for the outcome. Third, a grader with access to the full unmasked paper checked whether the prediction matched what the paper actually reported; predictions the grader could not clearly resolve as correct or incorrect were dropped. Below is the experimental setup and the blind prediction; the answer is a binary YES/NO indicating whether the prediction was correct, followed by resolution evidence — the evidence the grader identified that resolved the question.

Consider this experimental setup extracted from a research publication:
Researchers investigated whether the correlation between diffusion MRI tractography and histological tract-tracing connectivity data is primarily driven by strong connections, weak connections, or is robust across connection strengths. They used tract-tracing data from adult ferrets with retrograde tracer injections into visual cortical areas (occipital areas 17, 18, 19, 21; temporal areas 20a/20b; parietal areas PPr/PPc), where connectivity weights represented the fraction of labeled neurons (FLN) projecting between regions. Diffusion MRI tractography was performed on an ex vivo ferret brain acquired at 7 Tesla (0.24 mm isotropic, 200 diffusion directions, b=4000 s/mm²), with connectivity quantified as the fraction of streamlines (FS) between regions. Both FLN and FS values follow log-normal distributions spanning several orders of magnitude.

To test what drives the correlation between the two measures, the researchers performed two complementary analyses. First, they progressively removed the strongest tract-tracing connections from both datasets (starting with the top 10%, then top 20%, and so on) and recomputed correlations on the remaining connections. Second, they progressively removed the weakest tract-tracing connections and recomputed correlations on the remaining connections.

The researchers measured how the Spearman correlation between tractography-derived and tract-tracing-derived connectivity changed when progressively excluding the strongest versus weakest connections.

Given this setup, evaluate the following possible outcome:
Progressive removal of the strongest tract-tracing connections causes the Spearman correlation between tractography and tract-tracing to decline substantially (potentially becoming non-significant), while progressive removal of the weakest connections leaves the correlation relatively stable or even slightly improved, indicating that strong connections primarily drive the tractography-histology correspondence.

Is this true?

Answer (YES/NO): NO